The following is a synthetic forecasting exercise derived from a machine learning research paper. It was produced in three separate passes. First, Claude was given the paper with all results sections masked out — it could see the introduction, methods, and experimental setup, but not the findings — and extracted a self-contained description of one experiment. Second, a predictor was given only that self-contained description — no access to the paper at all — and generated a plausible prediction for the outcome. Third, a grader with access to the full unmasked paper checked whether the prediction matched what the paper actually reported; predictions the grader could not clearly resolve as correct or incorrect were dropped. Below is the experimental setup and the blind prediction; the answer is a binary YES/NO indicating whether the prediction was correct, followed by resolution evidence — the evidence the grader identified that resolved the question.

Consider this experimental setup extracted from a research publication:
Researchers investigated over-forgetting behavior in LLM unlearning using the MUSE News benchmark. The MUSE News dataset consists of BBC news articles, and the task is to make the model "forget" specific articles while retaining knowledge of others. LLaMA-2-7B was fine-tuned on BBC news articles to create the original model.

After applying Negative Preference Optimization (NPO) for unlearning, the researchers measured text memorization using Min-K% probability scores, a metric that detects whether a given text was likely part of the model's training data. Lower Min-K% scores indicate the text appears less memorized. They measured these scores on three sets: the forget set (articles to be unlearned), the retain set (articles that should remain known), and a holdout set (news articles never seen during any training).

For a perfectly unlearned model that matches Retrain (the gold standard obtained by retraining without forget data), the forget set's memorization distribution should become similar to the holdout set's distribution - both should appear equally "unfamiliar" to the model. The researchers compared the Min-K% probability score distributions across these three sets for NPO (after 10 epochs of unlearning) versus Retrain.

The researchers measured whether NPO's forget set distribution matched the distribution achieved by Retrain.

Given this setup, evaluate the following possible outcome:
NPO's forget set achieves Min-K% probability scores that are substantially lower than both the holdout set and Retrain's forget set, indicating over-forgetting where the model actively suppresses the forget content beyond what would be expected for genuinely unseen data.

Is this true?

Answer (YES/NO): YES